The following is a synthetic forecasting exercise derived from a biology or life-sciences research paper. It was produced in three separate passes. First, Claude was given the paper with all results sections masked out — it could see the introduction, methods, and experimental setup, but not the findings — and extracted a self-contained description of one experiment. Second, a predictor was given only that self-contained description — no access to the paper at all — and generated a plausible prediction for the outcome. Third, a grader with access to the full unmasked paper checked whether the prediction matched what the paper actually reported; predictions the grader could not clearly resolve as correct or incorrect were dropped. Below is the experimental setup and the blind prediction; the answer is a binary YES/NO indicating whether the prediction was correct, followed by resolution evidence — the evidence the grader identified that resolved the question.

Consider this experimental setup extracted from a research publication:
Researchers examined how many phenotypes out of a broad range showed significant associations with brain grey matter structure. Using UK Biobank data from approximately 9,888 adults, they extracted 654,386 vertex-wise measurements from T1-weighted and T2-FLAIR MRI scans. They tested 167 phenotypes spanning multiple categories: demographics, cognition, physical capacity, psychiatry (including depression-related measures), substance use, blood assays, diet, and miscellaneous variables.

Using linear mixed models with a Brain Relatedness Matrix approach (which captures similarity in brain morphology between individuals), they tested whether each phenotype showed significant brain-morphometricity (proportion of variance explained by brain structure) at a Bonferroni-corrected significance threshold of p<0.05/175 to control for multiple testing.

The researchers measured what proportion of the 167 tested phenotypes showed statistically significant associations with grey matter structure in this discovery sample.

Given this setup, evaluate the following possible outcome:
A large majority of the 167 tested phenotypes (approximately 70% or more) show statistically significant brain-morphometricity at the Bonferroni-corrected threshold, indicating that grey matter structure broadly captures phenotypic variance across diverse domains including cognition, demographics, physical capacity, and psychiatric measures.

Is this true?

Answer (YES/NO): NO